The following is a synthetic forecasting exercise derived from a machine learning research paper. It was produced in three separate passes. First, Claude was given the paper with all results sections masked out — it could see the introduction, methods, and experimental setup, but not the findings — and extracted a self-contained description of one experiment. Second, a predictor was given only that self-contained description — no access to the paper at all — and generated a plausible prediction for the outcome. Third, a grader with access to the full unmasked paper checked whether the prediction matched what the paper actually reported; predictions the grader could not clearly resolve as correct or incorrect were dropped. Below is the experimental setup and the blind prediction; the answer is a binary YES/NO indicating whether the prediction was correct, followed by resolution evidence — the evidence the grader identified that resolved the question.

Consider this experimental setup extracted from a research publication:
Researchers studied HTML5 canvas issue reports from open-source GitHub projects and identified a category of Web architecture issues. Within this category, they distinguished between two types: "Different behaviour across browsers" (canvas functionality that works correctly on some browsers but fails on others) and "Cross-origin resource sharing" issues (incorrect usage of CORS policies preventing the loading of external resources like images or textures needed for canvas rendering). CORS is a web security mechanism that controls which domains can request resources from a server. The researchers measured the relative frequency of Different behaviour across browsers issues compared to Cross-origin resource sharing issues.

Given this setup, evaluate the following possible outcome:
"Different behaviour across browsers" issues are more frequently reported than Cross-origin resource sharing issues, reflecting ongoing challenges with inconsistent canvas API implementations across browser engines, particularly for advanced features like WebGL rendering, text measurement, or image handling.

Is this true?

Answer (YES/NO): YES